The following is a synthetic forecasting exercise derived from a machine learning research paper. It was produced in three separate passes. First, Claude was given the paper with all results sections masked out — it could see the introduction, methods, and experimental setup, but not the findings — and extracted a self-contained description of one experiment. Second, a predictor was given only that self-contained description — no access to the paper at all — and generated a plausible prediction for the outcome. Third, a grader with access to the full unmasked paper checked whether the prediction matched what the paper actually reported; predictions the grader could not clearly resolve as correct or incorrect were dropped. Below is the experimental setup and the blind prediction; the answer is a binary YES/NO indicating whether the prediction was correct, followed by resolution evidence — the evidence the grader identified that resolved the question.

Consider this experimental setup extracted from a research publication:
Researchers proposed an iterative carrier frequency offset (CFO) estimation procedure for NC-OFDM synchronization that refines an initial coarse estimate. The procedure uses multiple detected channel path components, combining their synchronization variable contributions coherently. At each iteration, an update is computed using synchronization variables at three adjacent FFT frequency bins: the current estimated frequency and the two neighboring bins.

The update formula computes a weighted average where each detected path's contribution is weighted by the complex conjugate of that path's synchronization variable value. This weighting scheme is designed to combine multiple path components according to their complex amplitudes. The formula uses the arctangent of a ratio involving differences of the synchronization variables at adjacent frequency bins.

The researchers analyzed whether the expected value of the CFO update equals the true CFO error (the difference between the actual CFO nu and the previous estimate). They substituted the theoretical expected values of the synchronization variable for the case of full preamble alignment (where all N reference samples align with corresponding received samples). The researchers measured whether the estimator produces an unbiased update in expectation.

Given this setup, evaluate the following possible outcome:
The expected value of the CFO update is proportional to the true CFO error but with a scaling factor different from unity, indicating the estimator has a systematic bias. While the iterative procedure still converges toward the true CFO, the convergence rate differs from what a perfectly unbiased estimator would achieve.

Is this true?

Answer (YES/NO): NO